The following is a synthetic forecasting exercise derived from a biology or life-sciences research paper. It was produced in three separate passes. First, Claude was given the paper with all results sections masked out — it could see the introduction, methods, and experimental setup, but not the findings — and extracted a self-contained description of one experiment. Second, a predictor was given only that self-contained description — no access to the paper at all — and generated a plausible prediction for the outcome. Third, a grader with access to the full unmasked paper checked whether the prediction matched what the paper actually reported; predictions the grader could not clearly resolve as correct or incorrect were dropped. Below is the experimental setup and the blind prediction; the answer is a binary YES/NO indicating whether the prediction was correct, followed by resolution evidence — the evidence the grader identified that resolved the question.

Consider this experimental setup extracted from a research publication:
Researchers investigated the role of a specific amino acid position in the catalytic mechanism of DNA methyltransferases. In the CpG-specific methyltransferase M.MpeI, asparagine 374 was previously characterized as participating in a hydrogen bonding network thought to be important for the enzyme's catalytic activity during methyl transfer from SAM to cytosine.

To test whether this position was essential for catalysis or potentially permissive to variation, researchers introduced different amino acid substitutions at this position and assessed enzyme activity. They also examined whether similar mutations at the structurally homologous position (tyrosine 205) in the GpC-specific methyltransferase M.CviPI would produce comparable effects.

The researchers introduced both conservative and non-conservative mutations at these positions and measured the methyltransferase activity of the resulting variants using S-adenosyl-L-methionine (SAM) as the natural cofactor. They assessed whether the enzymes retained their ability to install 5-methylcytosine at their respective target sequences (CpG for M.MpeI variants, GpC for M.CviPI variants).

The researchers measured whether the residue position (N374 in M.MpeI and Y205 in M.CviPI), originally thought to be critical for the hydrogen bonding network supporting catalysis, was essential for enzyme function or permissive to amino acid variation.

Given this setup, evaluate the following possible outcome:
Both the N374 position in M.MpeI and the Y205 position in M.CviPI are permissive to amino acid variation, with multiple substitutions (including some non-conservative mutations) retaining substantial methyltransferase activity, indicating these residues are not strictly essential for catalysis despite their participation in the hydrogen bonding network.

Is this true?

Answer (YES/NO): YES